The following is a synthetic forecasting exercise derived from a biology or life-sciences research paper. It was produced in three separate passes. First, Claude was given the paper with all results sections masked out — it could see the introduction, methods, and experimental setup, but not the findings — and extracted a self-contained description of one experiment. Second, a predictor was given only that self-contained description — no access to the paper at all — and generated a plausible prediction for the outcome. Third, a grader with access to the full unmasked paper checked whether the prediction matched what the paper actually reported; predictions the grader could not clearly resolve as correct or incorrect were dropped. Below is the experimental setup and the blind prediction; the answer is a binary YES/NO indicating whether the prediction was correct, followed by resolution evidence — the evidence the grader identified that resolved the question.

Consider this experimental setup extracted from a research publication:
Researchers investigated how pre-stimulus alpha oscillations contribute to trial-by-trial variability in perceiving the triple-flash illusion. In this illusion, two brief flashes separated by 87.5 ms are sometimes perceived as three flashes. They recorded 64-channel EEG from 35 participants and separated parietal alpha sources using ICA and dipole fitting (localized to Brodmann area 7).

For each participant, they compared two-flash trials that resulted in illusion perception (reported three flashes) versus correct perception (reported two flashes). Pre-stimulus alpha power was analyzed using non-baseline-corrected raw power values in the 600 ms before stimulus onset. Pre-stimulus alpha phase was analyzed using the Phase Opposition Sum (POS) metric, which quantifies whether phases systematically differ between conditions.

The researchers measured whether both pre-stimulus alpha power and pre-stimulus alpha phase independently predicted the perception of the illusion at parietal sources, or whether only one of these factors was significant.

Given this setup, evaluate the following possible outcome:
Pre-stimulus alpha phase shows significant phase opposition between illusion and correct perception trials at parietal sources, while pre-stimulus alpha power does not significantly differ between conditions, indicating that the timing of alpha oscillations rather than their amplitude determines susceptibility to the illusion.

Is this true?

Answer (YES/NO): NO